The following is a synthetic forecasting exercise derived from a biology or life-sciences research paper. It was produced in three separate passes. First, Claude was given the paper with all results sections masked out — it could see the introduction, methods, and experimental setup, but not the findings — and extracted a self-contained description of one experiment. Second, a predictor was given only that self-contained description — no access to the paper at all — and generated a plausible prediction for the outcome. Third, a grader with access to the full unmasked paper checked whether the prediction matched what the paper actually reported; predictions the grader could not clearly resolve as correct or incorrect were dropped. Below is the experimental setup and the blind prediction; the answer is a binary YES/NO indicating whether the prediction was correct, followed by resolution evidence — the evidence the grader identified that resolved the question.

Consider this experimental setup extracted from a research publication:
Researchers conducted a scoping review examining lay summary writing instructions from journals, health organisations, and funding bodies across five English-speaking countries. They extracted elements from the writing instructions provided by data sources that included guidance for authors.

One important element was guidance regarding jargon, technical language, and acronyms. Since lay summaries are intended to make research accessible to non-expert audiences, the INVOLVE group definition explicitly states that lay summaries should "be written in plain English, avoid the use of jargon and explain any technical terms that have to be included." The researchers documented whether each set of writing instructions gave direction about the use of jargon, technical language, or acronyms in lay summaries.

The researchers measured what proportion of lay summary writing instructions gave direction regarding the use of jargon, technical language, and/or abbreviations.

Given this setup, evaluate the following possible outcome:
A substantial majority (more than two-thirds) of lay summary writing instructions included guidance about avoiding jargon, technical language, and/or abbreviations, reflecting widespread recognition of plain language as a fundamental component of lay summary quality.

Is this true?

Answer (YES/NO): NO